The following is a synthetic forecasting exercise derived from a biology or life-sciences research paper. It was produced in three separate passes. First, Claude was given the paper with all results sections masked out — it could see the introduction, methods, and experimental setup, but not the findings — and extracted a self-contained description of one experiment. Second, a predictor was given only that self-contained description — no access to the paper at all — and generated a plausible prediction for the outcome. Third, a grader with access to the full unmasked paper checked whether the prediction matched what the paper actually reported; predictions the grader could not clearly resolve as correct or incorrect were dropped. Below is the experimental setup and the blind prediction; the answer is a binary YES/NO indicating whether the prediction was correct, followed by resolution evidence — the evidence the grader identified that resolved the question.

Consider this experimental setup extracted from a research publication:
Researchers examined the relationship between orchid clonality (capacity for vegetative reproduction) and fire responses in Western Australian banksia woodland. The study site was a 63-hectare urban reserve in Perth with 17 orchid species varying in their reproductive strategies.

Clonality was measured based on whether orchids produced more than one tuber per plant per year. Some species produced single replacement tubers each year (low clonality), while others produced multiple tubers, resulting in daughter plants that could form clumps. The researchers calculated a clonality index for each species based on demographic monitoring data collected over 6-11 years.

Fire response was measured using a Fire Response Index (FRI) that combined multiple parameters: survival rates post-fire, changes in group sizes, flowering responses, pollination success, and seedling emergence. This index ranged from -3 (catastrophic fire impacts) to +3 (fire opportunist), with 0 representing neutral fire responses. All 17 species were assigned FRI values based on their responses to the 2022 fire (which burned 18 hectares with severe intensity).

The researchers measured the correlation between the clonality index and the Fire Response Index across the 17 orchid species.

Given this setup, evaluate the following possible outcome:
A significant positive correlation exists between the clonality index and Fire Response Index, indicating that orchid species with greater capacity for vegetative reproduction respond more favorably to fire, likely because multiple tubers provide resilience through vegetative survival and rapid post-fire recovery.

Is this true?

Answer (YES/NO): YES